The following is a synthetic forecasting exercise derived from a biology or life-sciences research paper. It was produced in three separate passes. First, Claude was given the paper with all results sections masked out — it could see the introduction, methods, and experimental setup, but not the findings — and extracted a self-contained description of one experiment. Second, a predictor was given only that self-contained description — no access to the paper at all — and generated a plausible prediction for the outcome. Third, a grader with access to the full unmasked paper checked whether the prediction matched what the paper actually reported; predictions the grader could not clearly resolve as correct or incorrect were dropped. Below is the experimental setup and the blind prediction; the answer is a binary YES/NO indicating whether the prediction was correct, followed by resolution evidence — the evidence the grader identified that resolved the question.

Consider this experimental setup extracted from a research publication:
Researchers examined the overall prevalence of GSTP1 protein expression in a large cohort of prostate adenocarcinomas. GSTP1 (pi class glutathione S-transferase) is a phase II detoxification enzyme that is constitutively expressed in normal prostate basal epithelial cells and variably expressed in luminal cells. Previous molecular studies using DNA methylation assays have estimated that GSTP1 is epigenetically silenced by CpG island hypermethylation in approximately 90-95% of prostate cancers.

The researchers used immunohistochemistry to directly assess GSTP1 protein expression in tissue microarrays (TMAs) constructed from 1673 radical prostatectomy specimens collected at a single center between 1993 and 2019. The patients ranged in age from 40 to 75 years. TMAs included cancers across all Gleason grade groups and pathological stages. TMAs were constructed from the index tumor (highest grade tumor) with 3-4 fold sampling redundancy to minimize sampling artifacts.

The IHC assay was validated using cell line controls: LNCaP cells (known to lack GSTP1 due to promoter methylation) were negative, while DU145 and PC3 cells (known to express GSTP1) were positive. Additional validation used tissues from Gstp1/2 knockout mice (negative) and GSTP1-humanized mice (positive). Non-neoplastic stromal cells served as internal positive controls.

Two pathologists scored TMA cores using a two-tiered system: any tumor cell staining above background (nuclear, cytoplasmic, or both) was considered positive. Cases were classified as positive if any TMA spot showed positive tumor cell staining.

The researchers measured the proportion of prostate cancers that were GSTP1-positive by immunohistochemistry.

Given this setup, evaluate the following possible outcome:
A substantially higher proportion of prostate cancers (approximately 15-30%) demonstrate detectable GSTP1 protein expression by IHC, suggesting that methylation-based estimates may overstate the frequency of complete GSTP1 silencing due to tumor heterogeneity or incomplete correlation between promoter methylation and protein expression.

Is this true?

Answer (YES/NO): NO